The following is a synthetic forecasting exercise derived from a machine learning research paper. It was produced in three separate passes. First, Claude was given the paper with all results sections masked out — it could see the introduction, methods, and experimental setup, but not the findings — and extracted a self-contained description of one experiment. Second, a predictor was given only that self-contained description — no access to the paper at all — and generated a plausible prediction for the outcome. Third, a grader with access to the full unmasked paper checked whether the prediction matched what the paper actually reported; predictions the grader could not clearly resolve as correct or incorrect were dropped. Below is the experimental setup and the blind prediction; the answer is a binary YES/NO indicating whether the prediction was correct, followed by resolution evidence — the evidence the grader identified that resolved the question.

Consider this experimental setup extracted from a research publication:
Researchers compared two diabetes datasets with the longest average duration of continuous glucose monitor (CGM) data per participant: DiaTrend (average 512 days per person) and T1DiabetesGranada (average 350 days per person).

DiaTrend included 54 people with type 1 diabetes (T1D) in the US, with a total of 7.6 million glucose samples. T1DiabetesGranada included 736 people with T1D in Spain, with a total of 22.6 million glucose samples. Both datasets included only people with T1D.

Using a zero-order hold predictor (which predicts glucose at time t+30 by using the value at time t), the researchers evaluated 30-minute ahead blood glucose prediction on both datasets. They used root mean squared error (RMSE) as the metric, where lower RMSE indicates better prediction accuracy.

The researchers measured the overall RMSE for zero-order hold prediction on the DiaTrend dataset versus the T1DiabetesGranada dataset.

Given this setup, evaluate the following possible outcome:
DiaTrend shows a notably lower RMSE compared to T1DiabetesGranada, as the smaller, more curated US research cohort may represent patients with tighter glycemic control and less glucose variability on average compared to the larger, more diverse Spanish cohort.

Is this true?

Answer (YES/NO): NO